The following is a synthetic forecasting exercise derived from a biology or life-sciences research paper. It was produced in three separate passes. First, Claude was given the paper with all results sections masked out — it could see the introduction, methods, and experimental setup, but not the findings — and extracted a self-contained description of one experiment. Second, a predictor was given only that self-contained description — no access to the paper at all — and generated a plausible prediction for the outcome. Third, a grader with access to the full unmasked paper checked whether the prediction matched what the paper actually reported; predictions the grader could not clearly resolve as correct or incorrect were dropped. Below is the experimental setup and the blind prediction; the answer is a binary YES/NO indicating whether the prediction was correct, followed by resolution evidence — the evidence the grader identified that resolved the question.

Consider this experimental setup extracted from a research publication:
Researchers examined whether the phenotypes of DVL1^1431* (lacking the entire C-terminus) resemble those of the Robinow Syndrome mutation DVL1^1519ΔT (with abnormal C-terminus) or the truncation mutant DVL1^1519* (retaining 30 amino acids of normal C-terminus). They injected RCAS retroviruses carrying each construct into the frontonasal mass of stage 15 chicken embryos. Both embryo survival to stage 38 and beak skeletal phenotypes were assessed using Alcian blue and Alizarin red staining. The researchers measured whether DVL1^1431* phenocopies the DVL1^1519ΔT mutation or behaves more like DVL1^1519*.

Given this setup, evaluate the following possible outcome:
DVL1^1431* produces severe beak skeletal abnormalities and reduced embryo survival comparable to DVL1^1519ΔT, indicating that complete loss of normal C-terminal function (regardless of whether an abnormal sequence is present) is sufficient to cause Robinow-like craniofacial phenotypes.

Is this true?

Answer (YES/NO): NO